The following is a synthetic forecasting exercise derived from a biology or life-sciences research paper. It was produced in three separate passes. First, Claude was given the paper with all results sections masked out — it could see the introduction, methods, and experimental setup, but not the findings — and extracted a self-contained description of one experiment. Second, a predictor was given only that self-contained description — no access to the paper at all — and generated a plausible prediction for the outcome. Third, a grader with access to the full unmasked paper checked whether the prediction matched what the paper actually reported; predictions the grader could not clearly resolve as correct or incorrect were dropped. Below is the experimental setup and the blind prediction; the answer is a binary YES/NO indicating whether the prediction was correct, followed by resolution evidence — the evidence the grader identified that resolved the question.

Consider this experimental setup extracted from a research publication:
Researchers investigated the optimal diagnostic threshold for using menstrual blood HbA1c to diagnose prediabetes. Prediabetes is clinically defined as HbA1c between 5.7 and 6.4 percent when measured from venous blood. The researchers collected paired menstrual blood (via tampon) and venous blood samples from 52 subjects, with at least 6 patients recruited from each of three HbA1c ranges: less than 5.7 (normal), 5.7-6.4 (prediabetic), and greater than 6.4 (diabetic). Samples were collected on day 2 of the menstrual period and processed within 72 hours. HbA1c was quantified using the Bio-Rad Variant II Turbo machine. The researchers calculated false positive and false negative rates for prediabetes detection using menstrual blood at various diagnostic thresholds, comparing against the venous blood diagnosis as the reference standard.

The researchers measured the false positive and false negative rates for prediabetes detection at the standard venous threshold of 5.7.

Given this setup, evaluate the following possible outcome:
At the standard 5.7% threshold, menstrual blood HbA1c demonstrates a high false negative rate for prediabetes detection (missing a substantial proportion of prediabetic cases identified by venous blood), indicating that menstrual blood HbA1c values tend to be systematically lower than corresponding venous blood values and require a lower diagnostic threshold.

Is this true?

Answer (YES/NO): NO